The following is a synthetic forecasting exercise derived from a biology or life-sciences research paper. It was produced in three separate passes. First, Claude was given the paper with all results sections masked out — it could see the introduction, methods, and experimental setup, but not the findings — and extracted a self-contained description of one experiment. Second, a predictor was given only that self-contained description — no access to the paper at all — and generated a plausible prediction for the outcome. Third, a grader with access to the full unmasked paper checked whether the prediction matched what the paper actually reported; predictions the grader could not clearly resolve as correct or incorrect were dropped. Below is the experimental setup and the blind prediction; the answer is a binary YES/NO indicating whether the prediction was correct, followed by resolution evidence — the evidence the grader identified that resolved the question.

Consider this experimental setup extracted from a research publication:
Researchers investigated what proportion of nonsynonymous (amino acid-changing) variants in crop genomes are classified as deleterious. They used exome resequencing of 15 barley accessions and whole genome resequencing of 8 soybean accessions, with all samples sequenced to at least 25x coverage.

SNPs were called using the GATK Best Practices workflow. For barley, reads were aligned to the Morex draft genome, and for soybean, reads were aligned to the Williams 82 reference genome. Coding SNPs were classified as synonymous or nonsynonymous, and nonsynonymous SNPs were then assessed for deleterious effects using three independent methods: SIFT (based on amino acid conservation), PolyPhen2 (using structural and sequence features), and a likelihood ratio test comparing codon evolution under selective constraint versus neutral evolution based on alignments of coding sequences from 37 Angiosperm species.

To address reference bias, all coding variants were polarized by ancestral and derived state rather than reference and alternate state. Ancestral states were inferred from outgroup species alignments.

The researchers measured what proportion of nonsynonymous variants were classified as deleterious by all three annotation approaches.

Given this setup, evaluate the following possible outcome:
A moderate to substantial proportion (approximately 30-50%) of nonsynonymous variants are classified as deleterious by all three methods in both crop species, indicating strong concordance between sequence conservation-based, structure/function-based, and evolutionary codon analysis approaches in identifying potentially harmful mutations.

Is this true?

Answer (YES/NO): NO